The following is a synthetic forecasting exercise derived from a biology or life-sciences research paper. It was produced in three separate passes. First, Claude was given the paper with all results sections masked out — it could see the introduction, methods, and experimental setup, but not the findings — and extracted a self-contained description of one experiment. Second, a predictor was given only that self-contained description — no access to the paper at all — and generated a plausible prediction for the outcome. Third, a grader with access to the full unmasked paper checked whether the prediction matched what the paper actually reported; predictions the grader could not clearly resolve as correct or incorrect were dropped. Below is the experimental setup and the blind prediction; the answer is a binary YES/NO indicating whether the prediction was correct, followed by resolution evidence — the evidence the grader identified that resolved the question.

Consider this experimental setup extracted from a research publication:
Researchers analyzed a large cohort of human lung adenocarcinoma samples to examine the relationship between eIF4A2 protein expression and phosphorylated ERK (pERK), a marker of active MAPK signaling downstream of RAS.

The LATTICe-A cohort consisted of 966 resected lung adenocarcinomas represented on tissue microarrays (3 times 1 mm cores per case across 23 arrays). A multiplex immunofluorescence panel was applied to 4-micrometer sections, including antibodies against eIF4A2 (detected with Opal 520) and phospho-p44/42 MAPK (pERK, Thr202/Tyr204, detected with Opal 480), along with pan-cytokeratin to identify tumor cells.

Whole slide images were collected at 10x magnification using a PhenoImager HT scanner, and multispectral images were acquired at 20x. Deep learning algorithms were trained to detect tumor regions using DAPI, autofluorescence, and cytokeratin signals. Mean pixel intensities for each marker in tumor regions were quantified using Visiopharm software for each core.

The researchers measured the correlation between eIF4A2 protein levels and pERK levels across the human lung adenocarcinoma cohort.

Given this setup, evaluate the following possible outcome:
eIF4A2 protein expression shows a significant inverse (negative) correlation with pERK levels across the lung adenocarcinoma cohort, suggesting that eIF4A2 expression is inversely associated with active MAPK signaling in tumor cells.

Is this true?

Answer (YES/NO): NO